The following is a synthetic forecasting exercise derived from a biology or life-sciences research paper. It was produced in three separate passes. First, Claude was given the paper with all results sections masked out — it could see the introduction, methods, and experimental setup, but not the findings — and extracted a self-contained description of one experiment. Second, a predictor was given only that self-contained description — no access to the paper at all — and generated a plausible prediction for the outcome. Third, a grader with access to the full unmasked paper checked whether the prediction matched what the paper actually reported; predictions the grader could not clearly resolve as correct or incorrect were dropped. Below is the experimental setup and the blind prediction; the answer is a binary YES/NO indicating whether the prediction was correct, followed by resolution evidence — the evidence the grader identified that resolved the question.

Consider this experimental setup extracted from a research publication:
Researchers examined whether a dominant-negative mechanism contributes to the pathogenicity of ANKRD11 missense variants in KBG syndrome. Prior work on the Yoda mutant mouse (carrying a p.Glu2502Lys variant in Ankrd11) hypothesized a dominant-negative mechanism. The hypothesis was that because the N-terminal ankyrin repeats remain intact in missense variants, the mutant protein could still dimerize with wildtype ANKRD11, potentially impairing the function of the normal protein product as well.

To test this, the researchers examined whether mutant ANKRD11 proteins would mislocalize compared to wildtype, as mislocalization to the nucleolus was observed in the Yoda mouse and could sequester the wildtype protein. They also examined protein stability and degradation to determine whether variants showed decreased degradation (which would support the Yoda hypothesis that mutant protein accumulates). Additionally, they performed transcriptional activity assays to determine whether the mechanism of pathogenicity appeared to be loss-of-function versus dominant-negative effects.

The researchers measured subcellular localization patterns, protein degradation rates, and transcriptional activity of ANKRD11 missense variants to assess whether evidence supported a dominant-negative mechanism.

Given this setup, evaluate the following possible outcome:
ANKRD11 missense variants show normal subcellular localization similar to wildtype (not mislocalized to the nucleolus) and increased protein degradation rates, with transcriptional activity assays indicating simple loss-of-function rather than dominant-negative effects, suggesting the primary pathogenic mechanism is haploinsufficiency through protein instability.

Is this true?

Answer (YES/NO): YES